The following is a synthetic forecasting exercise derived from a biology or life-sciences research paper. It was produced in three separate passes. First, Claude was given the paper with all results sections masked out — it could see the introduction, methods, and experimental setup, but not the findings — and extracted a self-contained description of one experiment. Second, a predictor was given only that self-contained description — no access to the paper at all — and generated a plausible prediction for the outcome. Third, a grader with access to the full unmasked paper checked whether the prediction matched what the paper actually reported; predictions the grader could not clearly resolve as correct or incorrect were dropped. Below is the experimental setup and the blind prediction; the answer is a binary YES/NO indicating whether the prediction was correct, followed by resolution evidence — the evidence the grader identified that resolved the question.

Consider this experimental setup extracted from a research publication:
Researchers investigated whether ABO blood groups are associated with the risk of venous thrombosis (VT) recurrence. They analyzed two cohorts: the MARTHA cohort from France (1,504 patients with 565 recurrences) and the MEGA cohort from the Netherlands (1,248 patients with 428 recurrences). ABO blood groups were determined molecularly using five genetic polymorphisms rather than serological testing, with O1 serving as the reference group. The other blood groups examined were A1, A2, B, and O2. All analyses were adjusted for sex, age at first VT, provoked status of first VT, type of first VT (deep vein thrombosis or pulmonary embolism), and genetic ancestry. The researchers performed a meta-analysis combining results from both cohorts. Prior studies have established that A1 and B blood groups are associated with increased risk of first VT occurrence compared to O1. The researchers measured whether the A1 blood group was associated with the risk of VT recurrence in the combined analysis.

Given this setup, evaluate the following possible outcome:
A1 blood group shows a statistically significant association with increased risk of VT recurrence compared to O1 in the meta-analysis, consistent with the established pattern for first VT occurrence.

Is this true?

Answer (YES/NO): YES